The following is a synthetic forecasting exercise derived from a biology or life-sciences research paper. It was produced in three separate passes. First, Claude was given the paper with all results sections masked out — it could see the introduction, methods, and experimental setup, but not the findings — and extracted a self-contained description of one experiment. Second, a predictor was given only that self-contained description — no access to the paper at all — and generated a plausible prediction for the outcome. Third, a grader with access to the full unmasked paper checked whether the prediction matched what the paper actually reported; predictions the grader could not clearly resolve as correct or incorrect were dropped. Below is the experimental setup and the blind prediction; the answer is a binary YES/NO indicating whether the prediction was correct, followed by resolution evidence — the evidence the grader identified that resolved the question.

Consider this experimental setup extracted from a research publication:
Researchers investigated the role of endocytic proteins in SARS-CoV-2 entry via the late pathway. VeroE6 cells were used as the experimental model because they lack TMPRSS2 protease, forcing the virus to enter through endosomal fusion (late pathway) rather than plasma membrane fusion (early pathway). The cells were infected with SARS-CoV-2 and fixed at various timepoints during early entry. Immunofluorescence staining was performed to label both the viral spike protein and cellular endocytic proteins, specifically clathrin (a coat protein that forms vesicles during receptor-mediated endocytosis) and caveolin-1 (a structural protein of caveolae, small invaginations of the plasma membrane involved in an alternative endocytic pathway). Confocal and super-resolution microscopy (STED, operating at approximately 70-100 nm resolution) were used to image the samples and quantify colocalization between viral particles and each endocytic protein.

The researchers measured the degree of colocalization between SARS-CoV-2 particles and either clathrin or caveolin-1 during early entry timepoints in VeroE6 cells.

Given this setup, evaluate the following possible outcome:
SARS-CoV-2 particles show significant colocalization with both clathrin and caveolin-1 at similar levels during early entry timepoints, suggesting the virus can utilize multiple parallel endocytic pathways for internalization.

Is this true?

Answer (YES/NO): NO